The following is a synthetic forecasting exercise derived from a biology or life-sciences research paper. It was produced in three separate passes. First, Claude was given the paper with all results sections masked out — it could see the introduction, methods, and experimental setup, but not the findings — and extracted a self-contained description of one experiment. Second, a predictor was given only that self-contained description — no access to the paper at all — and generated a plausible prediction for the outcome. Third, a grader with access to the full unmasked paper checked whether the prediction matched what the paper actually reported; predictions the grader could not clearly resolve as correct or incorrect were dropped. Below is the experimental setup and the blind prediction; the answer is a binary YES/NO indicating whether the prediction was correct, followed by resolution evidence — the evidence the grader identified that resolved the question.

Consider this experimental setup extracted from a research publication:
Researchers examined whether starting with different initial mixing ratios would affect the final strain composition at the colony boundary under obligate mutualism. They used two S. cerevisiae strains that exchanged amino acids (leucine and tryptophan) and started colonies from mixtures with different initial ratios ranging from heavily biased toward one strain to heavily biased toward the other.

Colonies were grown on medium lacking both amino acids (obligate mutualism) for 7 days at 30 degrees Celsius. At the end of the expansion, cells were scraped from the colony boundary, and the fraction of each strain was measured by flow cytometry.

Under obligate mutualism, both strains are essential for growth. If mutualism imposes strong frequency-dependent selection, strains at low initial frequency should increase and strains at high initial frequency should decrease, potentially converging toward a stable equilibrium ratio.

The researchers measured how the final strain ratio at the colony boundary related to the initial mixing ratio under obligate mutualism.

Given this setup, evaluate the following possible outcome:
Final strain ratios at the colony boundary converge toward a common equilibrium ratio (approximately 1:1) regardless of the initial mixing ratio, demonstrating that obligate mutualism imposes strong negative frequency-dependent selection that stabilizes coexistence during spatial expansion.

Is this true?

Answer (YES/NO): YES